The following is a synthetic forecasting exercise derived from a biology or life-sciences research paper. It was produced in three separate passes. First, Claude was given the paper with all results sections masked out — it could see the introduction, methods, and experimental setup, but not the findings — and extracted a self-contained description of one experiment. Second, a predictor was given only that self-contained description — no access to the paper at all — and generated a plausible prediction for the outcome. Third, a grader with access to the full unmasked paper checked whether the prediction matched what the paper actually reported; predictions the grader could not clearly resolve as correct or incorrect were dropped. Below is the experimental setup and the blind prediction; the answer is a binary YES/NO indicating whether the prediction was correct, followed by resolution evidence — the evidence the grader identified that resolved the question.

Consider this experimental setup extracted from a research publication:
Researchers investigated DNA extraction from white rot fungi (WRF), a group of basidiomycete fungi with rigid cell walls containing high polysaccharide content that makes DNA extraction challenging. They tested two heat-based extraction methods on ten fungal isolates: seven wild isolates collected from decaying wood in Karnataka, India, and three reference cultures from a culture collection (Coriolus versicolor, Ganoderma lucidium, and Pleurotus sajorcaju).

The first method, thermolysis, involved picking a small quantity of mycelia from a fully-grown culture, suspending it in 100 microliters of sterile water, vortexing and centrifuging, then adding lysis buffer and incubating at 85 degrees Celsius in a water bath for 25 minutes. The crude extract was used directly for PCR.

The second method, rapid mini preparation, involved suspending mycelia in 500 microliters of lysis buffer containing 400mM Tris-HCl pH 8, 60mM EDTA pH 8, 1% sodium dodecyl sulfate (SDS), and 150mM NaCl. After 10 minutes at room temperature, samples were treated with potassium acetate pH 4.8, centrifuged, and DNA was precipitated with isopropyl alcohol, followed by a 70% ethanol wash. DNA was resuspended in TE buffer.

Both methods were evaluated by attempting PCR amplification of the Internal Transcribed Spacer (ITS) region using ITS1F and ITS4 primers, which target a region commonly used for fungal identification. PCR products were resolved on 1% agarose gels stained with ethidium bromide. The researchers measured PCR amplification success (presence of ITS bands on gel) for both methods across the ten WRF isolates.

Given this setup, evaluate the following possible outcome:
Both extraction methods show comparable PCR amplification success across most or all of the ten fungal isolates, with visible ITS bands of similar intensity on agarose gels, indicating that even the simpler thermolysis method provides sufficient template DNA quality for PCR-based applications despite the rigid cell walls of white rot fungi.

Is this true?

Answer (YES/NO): NO